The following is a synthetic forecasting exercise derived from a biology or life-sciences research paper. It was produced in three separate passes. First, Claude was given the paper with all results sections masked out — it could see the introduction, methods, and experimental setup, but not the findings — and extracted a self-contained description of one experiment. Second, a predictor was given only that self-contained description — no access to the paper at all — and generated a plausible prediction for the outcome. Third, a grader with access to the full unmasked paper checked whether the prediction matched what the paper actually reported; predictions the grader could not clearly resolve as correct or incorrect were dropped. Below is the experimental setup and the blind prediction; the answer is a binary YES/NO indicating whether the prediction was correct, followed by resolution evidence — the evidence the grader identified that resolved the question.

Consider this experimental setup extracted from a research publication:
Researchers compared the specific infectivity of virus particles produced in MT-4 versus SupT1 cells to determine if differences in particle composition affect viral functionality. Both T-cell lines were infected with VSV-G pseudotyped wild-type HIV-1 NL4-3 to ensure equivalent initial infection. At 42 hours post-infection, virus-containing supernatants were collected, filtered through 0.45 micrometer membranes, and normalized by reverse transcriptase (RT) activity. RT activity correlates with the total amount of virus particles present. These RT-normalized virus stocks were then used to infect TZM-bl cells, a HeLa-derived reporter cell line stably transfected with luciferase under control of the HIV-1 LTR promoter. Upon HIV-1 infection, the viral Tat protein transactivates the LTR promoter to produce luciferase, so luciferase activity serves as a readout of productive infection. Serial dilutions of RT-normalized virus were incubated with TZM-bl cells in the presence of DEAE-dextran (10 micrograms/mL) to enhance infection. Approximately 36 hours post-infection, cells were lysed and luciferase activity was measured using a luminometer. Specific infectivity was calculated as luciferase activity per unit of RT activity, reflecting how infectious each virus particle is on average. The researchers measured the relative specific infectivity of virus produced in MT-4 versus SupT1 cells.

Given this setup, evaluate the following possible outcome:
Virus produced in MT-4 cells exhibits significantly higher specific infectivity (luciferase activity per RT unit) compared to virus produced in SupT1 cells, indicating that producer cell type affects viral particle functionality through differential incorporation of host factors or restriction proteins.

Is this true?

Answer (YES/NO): NO